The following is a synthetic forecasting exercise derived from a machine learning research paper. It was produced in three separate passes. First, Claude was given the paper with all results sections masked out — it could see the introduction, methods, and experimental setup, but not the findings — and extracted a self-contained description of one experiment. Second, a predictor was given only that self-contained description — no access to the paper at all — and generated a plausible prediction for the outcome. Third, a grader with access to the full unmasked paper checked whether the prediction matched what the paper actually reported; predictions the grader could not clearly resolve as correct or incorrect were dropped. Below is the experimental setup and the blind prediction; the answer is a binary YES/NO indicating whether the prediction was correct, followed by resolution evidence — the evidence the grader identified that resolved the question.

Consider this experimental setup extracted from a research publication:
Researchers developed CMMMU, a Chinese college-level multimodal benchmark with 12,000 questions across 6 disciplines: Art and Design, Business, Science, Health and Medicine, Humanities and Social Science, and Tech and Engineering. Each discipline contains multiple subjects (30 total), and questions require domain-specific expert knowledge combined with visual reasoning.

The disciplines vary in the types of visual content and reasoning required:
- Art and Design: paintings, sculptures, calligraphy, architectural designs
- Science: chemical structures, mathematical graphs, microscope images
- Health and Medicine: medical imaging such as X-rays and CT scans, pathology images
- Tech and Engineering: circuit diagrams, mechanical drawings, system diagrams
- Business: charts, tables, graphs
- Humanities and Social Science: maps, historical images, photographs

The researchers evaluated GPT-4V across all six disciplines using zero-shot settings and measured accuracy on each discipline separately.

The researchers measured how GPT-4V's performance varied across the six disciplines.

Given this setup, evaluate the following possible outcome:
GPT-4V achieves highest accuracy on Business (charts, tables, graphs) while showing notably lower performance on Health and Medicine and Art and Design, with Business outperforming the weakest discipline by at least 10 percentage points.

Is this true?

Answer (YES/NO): NO